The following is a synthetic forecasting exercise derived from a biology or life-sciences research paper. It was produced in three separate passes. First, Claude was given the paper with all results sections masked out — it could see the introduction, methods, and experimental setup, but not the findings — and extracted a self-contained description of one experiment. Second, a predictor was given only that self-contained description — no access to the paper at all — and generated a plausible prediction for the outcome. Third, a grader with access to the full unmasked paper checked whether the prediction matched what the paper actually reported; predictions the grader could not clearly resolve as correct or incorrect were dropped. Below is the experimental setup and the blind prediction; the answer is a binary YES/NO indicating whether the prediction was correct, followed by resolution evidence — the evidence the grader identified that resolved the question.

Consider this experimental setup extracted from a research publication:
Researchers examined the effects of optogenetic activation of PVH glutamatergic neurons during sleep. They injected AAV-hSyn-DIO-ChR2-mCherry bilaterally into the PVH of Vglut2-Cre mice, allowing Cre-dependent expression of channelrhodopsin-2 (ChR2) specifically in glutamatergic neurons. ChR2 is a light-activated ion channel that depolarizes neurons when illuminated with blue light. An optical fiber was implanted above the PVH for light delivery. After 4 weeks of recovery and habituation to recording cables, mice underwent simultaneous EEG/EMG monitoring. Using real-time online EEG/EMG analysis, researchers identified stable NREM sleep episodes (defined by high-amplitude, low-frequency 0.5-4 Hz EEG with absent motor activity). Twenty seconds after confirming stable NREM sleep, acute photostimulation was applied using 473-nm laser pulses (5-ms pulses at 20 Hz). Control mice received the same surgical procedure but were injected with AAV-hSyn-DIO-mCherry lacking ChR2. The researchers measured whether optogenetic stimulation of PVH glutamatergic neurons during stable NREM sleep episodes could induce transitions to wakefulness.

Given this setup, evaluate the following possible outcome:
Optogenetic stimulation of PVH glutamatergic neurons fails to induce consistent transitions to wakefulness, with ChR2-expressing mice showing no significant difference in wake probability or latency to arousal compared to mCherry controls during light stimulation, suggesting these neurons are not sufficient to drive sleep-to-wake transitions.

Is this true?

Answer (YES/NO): NO